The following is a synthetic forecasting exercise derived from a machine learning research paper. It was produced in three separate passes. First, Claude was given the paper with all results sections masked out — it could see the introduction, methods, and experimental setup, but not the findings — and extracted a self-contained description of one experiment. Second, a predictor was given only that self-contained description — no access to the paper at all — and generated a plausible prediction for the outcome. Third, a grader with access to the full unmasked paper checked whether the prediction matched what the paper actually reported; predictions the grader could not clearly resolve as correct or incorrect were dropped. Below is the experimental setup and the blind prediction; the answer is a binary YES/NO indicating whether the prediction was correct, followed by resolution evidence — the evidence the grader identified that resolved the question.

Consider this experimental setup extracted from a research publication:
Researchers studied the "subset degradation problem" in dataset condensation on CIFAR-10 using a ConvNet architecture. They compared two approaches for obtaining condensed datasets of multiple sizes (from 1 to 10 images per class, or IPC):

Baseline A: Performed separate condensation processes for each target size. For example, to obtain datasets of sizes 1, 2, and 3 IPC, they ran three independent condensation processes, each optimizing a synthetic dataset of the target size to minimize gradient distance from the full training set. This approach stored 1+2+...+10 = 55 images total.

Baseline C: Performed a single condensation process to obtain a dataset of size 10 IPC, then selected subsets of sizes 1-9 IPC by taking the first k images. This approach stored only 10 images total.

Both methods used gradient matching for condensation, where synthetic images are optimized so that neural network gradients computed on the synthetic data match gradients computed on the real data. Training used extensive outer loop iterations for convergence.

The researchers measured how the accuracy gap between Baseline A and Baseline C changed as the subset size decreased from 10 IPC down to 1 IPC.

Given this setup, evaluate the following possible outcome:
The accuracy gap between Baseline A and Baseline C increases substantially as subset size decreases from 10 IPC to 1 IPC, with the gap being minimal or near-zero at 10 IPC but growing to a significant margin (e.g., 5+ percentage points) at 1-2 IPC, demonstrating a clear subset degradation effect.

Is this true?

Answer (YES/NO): YES